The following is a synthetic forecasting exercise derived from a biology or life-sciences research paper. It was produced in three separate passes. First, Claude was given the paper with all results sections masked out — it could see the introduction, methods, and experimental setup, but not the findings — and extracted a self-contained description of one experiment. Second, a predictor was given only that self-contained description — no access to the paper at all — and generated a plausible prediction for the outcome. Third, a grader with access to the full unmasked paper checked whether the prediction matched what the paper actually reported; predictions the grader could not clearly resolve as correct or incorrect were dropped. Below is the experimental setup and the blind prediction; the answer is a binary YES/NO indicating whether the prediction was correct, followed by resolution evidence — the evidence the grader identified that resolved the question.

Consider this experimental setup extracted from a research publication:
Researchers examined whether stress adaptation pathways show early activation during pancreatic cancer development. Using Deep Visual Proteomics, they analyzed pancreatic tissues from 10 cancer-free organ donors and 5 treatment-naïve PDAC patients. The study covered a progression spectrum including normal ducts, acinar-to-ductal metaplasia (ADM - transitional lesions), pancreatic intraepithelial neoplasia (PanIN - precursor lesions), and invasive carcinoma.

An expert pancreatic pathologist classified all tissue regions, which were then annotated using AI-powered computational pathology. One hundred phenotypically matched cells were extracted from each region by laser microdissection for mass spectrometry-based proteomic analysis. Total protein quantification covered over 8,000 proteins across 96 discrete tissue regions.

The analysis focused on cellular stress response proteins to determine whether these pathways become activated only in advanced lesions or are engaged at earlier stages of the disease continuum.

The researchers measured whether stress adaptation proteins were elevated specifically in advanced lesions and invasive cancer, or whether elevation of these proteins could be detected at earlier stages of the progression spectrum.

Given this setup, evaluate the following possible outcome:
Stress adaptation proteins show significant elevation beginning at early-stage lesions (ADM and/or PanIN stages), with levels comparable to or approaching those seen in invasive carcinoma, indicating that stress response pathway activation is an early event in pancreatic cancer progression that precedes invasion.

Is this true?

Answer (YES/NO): YES